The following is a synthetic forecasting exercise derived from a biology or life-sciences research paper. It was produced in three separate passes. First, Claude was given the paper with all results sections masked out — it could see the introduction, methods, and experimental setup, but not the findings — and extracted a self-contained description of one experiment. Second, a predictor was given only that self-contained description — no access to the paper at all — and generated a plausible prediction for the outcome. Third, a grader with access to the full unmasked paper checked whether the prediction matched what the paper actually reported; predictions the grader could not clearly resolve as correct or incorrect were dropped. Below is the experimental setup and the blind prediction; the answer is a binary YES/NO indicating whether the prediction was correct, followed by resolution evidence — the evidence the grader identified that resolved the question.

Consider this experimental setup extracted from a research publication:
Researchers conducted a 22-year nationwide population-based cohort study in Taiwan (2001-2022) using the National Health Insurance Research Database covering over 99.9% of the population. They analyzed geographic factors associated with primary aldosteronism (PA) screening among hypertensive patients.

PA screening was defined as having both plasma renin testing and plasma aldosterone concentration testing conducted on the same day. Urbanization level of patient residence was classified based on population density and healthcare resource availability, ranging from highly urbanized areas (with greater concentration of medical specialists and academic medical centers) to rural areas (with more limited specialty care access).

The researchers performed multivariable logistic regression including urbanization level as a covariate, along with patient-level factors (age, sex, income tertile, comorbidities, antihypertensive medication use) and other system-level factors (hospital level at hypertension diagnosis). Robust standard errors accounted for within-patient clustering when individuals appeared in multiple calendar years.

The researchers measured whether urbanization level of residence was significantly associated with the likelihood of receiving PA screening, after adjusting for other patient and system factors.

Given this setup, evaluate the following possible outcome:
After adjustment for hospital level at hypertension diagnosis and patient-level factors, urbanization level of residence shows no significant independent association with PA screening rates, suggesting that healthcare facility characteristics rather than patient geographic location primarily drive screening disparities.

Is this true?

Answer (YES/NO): NO